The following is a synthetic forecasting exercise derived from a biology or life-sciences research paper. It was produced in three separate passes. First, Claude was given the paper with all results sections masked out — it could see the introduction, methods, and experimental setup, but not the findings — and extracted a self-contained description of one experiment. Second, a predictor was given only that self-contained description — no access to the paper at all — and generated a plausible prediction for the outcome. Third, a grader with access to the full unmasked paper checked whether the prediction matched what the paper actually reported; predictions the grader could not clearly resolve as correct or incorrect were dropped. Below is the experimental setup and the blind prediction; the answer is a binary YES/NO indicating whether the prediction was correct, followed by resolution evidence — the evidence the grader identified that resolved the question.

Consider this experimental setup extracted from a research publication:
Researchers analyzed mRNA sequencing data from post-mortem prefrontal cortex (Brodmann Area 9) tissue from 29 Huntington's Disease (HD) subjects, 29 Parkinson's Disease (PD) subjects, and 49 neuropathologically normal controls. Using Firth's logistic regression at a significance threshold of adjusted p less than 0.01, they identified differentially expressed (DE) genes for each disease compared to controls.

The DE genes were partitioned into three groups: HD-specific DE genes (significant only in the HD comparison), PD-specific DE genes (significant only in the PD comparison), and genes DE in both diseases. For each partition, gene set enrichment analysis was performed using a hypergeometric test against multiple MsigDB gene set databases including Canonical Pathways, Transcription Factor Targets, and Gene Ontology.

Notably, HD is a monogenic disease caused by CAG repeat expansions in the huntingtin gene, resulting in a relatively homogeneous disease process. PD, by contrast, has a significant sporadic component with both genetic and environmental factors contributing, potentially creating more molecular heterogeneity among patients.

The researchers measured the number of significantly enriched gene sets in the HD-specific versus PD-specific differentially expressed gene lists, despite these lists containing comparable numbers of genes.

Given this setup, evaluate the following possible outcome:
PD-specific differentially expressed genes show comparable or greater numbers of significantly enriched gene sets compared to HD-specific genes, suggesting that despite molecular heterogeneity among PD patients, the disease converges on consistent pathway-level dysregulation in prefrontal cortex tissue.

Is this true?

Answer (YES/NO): NO